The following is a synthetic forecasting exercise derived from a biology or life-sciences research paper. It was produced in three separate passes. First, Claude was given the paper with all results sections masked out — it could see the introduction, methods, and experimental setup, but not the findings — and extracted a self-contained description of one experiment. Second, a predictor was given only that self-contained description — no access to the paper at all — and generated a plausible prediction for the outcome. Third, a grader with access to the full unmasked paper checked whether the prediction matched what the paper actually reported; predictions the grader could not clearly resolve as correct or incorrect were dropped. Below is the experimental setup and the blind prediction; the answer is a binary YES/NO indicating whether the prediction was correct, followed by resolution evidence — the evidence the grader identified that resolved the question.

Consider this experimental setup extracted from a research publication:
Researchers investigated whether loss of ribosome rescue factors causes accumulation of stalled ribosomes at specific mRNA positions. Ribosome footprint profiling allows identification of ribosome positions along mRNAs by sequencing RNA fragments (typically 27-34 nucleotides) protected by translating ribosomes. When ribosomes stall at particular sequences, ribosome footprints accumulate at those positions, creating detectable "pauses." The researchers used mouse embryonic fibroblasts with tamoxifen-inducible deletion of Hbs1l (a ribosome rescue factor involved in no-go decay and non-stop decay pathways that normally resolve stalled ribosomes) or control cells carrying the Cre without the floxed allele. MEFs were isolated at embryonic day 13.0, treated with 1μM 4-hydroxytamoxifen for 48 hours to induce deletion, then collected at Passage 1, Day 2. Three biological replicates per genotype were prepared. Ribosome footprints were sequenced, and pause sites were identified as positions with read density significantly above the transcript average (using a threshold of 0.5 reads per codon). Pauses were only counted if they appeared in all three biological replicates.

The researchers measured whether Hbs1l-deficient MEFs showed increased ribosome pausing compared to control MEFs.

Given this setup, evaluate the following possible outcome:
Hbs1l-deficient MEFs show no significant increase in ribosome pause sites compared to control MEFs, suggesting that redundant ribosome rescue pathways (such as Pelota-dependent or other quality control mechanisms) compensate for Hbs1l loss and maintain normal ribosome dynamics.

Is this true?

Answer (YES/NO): NO